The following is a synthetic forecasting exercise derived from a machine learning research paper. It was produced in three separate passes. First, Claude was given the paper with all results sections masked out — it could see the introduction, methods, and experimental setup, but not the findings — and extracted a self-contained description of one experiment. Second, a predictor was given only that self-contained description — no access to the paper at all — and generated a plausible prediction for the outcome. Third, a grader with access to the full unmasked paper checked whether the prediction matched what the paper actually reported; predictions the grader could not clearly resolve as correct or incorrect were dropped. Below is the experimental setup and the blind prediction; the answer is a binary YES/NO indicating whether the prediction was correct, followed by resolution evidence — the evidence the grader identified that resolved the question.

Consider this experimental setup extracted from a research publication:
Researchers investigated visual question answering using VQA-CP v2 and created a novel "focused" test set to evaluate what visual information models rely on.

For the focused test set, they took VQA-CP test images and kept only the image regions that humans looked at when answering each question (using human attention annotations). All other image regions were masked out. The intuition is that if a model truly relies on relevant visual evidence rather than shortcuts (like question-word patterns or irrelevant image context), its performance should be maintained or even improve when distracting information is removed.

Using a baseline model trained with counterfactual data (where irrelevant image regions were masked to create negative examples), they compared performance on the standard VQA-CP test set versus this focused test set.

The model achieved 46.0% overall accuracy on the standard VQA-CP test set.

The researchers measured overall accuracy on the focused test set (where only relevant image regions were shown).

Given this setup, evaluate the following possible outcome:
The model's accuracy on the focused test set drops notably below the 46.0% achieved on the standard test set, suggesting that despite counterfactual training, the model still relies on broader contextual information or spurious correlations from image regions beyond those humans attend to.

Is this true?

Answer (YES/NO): NO